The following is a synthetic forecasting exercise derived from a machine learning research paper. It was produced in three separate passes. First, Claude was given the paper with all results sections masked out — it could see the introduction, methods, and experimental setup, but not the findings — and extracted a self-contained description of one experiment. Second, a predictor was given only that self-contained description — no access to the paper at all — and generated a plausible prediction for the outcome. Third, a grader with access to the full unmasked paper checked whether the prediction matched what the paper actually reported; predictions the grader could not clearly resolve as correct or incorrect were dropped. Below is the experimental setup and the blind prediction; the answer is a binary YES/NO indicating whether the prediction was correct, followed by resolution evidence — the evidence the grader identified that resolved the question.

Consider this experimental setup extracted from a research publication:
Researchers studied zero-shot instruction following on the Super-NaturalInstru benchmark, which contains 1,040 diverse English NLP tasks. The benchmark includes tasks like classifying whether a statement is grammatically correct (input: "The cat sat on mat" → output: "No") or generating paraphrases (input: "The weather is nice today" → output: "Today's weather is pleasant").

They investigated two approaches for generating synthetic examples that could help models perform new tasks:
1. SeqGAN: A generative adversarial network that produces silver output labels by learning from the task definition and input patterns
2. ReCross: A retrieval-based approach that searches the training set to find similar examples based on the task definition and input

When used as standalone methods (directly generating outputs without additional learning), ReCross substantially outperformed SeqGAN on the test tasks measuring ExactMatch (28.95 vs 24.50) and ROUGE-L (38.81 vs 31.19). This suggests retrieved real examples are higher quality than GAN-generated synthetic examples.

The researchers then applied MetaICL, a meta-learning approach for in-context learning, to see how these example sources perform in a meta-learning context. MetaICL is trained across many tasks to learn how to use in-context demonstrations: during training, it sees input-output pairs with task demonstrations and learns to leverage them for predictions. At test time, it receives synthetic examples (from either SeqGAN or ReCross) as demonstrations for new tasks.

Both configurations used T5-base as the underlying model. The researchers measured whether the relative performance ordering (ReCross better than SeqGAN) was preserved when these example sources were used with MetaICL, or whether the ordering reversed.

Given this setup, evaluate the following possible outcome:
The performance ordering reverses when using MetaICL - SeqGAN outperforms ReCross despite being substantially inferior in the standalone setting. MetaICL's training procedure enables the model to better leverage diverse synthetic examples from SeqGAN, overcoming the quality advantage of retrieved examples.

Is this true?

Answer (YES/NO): YES